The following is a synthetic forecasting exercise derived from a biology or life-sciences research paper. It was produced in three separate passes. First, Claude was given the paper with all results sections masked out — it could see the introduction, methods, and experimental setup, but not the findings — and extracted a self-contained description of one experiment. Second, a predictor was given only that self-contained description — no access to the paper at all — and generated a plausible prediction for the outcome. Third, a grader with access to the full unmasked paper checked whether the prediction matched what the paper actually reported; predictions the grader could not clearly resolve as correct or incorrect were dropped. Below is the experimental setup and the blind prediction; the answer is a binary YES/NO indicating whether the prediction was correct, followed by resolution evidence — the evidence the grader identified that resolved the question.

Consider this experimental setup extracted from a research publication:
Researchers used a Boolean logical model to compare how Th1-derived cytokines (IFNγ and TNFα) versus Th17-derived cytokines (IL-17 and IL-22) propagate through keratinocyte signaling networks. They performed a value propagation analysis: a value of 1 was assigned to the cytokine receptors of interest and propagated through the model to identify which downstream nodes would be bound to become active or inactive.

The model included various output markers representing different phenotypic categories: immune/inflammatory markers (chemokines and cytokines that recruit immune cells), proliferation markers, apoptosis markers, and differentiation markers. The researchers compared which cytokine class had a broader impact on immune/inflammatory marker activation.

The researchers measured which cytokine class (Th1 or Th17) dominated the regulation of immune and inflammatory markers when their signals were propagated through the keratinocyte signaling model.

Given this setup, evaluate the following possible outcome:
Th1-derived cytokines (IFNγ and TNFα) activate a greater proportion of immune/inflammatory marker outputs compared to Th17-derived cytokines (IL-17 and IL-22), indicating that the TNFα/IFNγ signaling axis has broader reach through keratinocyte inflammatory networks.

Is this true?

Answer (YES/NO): YES